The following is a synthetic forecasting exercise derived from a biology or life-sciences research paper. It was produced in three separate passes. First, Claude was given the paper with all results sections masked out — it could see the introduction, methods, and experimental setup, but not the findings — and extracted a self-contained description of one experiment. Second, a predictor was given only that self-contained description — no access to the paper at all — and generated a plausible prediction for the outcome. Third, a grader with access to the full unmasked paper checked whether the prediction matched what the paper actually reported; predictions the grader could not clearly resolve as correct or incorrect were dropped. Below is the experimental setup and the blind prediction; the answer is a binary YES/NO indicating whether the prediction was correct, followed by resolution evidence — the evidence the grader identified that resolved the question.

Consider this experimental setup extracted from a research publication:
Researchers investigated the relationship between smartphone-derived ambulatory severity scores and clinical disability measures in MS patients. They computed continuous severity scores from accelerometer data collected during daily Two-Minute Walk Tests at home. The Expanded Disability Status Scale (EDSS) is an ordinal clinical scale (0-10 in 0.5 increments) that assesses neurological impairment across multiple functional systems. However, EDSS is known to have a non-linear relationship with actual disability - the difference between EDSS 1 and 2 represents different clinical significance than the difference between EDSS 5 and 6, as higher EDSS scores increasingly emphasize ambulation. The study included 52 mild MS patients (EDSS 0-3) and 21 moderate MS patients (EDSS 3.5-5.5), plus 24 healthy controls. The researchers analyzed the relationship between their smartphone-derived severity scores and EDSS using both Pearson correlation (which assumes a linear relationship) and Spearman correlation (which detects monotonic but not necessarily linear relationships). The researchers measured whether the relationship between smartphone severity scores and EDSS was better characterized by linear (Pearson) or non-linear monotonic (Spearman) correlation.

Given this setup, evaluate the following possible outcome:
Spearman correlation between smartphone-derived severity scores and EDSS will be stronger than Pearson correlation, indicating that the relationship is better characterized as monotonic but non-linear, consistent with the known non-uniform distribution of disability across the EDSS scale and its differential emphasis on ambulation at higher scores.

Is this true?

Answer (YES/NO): NO